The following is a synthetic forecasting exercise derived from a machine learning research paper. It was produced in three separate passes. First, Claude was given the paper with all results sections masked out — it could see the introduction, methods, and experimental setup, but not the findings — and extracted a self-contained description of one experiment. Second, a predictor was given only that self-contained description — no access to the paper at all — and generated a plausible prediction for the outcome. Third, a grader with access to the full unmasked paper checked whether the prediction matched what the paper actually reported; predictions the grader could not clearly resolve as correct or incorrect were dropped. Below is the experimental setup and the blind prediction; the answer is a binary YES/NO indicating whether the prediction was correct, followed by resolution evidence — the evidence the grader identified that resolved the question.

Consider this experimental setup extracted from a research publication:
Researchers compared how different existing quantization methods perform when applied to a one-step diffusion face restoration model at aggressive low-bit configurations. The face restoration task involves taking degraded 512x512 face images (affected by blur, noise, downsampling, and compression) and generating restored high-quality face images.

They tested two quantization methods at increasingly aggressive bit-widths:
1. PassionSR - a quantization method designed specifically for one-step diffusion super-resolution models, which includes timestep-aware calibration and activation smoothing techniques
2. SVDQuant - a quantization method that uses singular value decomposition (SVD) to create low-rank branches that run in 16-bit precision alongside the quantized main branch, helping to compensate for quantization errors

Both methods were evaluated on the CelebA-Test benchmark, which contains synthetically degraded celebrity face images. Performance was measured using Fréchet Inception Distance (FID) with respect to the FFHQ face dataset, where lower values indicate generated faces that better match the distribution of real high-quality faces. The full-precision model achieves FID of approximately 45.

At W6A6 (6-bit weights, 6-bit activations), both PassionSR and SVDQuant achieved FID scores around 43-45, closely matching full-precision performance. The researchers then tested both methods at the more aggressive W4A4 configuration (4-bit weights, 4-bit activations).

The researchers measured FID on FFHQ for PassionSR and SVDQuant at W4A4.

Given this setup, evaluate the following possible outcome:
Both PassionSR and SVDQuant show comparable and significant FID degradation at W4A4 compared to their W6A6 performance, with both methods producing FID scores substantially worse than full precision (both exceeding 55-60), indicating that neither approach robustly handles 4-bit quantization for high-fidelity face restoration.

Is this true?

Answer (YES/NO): NO